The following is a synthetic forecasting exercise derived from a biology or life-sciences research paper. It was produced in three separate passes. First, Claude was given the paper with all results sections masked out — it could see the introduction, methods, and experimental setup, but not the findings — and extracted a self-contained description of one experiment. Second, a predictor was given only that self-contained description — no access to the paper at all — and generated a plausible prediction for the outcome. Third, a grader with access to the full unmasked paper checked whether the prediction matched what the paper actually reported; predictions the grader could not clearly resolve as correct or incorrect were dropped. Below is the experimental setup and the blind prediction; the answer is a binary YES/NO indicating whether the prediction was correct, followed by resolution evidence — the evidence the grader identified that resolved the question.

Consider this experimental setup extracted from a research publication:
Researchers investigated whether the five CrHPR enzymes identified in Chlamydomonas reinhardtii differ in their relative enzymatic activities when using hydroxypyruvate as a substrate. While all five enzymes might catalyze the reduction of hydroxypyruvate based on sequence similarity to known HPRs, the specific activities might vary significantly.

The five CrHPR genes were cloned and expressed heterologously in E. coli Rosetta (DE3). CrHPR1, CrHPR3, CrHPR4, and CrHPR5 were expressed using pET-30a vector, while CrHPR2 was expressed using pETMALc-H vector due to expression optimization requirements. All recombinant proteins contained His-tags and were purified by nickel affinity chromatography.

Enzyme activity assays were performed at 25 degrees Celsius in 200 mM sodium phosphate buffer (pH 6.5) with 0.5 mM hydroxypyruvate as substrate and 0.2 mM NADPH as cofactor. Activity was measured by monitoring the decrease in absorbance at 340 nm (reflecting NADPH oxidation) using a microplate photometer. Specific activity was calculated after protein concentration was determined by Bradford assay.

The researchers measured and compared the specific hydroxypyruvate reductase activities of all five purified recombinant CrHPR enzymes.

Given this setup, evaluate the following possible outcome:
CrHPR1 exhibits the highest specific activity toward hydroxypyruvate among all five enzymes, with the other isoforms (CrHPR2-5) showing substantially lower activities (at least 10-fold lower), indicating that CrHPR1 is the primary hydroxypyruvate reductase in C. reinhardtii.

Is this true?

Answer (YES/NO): NO